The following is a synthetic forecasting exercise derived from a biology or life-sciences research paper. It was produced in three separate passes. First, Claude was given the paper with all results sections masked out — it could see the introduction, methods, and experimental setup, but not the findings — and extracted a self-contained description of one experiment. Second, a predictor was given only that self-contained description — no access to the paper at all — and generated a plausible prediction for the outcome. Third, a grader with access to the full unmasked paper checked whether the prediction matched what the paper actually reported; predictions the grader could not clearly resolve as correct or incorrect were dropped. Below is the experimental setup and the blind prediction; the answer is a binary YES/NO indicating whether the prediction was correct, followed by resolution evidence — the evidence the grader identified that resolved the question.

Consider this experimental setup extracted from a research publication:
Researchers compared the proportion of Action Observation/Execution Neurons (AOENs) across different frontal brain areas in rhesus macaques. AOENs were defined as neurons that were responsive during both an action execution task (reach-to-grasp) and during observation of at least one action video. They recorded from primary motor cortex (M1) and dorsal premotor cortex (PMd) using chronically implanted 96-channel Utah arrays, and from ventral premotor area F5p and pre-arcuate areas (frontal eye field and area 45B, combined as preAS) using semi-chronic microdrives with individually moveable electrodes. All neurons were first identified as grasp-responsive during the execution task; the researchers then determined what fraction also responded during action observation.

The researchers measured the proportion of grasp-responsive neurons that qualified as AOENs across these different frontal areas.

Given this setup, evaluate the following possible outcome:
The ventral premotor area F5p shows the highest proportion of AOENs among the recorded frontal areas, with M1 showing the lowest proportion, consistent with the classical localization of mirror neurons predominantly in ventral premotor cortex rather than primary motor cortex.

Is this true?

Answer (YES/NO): NO